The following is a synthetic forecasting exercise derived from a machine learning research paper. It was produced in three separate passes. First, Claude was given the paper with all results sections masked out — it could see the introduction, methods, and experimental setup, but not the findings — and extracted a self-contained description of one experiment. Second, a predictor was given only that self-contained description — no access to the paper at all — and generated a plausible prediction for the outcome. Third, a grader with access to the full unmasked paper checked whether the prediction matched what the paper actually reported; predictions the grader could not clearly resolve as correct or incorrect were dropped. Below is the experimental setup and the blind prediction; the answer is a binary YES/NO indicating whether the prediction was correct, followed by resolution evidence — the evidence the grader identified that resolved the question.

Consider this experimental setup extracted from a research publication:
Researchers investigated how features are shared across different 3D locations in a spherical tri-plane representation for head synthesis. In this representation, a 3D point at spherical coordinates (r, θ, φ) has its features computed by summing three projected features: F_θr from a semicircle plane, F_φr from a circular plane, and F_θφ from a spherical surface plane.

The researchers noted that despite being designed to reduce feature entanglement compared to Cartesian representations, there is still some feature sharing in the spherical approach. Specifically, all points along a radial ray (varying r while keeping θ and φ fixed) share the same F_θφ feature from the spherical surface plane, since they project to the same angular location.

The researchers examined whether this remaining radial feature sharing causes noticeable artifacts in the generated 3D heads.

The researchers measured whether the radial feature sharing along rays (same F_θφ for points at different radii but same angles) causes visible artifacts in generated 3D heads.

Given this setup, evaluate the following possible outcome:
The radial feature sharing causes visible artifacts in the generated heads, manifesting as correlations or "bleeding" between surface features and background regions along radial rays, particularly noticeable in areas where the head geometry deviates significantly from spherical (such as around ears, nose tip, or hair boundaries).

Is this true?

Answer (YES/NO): NO